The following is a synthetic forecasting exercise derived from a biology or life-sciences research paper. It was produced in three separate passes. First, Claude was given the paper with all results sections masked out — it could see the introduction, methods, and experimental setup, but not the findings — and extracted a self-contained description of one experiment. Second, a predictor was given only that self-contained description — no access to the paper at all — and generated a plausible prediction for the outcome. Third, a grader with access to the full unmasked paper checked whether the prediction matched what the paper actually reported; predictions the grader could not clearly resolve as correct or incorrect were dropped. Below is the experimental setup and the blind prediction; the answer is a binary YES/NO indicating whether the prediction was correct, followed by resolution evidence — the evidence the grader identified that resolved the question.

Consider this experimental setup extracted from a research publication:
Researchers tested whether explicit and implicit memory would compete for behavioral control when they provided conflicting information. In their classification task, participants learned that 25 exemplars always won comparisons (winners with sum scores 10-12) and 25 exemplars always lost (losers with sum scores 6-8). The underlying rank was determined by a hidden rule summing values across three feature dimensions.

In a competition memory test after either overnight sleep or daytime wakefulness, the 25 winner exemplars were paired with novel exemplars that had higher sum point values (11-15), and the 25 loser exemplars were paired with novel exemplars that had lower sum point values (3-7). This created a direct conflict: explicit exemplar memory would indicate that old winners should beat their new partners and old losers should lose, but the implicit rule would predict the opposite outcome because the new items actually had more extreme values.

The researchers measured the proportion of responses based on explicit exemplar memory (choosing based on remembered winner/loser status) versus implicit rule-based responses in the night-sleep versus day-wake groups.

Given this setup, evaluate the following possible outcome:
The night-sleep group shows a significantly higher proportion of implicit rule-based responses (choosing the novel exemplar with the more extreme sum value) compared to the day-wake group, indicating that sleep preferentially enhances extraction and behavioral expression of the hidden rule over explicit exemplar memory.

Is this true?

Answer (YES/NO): NO